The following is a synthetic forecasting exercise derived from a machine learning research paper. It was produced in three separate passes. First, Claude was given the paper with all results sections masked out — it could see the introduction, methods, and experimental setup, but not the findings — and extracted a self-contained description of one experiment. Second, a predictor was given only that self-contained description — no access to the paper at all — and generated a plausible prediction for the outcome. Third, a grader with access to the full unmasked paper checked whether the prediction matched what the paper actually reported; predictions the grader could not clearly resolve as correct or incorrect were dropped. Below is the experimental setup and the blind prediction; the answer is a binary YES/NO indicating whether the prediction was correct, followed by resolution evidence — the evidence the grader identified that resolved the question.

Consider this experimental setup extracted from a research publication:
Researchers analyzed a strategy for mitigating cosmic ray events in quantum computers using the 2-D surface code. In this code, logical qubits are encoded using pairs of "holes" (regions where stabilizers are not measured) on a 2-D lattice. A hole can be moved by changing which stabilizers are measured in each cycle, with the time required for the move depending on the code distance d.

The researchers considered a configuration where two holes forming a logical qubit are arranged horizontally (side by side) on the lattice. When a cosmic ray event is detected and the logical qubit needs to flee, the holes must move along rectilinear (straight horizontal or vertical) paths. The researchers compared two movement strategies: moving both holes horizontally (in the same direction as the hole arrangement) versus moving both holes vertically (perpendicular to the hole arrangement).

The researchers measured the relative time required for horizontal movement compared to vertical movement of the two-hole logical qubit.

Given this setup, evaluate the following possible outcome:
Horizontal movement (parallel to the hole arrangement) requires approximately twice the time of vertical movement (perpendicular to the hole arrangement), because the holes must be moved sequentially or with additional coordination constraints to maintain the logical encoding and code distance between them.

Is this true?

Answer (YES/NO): YES